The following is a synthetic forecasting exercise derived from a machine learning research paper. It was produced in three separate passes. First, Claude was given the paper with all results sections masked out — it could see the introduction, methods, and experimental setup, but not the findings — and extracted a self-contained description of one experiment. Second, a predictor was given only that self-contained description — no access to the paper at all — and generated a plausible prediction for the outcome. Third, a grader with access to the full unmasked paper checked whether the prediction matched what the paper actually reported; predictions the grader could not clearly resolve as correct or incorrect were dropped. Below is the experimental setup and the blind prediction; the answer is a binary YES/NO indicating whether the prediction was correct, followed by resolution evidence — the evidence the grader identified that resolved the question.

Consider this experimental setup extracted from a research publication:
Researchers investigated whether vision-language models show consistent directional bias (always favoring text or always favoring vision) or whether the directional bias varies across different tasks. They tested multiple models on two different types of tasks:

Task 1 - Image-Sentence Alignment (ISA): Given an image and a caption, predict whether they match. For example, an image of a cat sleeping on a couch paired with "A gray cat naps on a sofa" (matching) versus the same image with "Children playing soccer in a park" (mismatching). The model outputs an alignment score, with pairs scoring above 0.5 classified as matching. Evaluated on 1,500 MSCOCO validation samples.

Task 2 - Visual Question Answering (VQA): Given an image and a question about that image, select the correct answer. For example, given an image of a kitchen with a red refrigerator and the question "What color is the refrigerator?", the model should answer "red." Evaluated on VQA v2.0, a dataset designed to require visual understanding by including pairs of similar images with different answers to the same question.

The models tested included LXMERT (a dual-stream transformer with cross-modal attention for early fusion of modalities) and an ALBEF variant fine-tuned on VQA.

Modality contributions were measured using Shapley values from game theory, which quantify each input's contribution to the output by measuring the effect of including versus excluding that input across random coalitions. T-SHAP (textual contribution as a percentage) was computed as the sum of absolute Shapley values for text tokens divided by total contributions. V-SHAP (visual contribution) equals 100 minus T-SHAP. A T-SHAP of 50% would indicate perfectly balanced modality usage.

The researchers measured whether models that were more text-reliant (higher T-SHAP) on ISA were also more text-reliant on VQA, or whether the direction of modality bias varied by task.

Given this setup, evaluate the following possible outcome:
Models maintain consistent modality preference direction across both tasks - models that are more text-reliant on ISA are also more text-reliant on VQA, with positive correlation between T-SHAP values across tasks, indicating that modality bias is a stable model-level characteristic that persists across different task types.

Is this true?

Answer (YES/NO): NO